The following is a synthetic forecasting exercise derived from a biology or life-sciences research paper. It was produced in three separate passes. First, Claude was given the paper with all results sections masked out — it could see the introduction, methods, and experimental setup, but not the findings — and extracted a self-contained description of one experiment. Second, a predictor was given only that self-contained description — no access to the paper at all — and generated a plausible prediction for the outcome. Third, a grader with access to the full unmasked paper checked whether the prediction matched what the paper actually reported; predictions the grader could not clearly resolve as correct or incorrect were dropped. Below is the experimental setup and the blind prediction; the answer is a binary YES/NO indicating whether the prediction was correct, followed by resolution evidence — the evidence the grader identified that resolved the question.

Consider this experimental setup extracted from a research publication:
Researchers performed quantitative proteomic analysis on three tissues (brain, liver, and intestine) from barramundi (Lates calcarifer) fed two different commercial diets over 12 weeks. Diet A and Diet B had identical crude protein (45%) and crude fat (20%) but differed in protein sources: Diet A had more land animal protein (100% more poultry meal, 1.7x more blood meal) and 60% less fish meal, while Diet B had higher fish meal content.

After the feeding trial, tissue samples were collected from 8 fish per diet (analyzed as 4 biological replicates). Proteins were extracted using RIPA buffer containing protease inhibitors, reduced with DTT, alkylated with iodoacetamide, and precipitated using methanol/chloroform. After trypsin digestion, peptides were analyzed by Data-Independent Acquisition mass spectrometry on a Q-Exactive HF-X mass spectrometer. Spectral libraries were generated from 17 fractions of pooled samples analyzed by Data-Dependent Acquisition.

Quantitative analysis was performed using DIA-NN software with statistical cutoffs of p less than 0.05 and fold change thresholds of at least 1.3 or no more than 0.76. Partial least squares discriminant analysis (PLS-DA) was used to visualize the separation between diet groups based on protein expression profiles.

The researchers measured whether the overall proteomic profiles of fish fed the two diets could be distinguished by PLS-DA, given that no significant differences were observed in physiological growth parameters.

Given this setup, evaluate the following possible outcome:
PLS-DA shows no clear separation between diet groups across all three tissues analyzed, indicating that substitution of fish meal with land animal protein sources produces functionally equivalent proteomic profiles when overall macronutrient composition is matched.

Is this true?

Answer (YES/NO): NO